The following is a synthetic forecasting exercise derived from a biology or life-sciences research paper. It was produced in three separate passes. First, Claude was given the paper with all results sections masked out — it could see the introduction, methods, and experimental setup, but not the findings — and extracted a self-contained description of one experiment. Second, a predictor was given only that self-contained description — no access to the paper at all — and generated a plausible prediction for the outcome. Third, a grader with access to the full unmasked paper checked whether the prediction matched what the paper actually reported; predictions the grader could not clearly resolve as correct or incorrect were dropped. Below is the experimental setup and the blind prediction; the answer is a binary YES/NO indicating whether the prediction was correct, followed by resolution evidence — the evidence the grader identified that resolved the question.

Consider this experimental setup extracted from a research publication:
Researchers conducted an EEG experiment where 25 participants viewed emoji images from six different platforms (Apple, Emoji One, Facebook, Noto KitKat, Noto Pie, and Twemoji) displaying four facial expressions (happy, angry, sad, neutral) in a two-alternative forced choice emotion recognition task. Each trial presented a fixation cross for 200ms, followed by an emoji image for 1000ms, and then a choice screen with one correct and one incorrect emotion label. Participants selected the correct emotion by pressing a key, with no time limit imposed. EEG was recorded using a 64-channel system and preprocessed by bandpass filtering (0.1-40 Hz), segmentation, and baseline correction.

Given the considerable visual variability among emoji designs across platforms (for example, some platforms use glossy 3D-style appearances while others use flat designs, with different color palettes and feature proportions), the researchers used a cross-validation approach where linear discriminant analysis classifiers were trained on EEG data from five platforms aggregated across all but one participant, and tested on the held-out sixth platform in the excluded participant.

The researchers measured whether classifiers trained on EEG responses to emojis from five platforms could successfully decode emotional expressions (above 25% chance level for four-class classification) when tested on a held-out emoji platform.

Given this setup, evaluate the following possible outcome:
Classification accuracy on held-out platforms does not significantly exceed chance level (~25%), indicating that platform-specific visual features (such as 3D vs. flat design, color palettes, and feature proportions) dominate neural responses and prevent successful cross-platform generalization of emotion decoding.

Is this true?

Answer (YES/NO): NO